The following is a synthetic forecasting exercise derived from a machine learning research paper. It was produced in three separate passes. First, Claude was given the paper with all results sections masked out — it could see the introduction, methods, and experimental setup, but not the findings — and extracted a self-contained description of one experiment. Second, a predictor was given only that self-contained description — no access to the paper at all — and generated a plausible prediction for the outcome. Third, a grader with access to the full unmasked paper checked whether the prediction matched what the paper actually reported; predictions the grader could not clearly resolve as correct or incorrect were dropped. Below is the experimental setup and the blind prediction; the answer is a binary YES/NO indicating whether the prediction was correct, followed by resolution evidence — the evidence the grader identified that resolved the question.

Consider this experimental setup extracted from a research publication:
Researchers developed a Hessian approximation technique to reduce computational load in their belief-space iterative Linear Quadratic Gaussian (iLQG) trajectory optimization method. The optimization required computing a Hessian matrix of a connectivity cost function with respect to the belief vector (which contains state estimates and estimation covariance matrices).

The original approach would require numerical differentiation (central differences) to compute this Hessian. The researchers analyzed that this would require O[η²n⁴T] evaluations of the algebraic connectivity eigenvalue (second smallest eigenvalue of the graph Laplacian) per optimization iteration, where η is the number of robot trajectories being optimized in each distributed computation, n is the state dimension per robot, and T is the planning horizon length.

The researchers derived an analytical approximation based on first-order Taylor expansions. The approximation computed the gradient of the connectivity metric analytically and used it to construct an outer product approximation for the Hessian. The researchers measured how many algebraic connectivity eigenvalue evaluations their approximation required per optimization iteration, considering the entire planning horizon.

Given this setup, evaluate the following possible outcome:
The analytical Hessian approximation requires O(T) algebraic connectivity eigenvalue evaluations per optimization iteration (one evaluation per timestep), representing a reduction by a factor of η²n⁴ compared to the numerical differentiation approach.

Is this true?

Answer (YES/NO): YES